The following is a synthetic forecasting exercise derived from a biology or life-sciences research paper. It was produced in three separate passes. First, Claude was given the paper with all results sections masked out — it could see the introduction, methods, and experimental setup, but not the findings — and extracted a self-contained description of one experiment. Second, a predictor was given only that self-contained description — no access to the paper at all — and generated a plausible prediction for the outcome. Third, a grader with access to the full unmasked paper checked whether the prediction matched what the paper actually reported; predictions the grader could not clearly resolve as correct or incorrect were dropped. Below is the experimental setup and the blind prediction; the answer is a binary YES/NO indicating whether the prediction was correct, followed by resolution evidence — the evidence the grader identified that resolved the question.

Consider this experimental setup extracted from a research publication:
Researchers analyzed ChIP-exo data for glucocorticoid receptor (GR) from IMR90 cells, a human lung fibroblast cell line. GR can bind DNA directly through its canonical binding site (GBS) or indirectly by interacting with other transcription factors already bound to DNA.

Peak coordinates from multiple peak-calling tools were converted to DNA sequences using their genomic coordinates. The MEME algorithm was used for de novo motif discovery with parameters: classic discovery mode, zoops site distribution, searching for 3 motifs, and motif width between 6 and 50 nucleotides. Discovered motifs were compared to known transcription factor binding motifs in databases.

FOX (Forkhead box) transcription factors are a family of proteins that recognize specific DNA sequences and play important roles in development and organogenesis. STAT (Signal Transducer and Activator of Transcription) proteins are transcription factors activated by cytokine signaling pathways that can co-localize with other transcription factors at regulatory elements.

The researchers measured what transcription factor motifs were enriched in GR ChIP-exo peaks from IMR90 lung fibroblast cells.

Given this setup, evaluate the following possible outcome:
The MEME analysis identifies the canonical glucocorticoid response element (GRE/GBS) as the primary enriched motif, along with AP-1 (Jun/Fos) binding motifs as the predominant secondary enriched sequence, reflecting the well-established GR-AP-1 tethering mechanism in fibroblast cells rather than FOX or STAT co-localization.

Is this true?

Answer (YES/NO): NO